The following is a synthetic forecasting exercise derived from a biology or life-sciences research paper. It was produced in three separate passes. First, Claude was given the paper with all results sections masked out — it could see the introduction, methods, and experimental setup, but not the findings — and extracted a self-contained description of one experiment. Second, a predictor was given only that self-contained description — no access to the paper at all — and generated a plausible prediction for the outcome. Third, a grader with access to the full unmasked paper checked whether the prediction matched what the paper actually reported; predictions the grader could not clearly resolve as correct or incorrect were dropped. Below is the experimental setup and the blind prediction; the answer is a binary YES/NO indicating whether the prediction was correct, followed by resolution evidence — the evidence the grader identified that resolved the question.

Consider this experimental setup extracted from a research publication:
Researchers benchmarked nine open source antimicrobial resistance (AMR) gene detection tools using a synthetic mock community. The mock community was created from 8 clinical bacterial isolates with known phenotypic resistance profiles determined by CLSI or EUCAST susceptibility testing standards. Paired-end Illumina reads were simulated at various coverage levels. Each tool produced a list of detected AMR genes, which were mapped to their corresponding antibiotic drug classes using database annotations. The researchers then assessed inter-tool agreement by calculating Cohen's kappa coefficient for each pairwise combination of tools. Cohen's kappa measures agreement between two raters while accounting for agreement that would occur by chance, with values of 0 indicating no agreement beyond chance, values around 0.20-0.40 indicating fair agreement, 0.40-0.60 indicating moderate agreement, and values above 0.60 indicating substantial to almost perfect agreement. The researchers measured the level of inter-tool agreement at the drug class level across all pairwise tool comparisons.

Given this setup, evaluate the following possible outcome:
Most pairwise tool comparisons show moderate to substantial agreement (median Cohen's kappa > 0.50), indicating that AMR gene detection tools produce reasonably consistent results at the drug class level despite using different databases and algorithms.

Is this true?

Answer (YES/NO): NO